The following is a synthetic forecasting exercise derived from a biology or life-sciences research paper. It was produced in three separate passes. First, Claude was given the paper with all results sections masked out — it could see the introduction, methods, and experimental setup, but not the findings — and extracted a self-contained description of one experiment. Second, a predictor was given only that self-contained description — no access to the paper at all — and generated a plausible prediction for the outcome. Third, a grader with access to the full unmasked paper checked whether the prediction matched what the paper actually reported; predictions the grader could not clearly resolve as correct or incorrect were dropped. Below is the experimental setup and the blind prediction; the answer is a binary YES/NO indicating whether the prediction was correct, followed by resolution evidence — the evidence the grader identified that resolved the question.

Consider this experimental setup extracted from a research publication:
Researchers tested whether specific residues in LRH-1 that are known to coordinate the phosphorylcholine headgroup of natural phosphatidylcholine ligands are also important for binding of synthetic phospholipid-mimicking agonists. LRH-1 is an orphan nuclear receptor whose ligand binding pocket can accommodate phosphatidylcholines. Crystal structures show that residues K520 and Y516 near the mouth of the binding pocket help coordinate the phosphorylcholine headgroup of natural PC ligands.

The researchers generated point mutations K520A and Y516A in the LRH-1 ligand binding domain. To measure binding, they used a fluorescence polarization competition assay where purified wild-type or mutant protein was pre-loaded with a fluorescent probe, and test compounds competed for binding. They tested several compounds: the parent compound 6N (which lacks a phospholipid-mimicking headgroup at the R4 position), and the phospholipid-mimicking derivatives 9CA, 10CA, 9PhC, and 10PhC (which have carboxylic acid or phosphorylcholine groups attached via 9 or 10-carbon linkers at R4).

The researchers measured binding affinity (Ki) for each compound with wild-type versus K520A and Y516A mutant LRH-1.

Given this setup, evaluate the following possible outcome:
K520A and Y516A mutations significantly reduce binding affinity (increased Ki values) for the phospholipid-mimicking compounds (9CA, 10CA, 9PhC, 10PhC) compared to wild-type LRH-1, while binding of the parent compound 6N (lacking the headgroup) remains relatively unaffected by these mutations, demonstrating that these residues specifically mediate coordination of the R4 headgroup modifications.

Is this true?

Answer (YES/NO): NO